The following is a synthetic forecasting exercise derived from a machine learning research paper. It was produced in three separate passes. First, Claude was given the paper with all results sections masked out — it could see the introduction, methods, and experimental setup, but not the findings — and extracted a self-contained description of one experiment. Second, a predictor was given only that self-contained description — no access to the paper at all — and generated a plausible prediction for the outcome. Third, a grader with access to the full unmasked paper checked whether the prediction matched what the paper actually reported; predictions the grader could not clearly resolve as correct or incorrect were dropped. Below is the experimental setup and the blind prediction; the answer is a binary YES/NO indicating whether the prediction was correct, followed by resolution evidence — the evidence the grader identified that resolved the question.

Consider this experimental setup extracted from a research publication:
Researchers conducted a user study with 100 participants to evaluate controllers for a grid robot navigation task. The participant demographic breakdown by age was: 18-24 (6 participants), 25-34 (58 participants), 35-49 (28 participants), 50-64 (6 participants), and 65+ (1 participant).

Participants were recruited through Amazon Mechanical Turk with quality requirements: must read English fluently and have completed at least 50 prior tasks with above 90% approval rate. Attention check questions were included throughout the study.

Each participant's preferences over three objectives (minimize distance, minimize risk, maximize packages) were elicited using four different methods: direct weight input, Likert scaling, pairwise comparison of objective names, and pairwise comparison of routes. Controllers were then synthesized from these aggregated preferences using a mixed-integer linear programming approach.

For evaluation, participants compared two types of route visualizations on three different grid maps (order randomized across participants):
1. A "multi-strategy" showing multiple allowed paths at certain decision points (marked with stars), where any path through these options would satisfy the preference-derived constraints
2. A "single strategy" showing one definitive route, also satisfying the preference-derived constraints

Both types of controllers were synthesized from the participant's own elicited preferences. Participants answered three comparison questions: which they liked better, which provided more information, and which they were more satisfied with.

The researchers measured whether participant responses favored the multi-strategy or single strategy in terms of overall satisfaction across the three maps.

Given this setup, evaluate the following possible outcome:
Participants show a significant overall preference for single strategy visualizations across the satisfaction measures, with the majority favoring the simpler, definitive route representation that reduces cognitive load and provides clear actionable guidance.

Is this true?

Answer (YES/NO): NO